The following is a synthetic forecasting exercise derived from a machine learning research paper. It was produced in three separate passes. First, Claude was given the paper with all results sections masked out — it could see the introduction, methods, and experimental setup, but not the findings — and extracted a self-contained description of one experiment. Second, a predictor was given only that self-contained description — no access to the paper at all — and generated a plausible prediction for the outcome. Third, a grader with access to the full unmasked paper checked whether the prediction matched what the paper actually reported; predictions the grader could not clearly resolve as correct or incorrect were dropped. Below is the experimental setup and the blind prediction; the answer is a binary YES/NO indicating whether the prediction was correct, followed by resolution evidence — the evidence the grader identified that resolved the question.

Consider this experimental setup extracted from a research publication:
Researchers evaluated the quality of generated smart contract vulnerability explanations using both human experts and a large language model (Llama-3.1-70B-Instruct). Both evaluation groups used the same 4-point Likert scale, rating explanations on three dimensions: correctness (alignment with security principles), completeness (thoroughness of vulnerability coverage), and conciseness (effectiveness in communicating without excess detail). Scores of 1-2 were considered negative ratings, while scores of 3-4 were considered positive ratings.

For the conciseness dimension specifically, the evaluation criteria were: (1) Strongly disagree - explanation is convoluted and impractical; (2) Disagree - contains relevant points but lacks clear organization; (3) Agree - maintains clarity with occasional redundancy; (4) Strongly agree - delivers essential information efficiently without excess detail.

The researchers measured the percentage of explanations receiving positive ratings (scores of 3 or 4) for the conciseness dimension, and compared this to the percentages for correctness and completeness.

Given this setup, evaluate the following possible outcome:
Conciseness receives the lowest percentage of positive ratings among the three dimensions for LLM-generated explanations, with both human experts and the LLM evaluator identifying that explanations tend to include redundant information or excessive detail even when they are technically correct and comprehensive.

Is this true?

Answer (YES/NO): NO